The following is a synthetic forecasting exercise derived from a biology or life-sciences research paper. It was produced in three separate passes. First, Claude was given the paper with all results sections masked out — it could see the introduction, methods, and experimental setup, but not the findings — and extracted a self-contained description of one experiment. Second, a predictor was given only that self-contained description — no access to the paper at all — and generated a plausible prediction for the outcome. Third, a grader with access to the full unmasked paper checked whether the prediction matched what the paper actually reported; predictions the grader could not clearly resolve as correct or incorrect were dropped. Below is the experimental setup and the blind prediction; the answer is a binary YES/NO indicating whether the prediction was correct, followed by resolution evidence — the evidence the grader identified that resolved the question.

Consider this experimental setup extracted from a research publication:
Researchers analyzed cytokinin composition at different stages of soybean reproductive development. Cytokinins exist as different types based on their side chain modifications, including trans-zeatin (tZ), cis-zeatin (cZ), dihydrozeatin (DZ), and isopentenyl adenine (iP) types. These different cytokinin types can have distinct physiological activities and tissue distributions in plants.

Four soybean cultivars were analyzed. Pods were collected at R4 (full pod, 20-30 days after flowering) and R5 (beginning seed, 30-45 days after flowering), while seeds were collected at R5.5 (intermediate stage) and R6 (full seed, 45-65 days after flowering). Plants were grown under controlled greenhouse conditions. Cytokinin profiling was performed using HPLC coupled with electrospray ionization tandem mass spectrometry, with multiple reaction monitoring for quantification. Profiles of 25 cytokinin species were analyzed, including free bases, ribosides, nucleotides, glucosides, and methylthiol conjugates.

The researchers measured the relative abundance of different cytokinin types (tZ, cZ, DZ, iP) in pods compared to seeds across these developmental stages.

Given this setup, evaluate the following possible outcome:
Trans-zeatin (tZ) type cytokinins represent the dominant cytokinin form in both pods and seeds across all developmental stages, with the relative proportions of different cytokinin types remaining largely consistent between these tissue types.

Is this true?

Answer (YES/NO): NO